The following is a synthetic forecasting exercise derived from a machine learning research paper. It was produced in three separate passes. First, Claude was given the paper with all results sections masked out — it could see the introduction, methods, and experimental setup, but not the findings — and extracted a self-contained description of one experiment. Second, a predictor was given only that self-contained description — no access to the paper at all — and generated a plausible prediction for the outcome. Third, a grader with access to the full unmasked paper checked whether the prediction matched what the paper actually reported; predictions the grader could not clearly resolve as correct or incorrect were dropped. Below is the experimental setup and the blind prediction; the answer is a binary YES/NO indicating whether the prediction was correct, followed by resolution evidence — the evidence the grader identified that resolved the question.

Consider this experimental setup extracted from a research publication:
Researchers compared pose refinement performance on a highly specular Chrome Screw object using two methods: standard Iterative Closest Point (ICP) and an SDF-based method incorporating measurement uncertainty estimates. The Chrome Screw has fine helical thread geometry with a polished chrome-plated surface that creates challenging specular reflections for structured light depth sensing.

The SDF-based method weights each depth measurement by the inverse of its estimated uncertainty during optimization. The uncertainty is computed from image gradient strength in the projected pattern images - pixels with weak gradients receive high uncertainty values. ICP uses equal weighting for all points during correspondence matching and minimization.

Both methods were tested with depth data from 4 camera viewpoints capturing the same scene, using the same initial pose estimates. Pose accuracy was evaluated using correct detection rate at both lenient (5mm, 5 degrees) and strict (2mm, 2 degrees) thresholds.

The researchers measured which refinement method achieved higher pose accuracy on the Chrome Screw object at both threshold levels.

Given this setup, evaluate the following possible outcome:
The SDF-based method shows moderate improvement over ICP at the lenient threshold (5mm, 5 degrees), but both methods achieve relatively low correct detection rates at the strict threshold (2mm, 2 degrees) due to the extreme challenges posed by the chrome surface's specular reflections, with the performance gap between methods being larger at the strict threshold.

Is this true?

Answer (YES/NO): NO